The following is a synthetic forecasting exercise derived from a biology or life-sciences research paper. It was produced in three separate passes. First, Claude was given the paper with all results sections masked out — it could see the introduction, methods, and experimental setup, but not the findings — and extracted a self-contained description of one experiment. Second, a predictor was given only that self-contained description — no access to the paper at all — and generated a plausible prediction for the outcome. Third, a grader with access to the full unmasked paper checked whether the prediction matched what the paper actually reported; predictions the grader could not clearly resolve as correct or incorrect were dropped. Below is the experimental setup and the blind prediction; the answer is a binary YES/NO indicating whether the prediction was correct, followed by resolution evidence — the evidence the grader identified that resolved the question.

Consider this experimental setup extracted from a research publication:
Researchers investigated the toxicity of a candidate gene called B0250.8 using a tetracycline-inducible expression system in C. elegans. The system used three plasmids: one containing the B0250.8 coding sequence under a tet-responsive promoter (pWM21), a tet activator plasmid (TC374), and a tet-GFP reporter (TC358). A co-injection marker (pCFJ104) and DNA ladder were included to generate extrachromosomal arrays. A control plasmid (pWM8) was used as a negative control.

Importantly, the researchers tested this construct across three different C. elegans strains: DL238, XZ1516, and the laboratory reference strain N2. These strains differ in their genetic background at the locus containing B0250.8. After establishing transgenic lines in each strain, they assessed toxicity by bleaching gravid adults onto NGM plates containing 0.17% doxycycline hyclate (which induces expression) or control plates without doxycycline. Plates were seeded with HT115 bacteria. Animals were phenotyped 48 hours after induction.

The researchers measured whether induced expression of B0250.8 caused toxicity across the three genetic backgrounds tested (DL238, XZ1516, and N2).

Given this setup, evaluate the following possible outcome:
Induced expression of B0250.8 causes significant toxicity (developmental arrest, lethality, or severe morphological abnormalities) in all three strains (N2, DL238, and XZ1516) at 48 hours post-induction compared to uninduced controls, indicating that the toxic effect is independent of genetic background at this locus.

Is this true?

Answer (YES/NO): NO